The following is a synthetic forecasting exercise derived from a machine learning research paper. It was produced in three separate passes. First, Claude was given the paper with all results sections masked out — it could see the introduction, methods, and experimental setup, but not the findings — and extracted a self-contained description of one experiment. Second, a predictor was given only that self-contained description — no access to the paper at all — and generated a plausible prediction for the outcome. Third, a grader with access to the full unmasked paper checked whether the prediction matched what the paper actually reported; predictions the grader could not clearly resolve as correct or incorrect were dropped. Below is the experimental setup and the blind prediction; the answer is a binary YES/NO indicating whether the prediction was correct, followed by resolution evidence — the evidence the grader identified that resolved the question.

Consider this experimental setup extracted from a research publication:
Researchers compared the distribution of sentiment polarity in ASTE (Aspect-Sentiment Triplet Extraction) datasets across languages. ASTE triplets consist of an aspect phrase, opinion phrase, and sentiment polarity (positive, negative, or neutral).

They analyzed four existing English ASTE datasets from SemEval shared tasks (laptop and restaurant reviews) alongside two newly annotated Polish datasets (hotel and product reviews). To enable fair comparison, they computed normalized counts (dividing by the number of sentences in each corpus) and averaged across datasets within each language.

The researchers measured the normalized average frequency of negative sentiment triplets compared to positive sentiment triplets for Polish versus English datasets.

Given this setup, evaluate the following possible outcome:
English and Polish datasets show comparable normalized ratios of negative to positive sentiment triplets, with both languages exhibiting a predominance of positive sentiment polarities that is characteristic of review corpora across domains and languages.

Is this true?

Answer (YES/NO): NO